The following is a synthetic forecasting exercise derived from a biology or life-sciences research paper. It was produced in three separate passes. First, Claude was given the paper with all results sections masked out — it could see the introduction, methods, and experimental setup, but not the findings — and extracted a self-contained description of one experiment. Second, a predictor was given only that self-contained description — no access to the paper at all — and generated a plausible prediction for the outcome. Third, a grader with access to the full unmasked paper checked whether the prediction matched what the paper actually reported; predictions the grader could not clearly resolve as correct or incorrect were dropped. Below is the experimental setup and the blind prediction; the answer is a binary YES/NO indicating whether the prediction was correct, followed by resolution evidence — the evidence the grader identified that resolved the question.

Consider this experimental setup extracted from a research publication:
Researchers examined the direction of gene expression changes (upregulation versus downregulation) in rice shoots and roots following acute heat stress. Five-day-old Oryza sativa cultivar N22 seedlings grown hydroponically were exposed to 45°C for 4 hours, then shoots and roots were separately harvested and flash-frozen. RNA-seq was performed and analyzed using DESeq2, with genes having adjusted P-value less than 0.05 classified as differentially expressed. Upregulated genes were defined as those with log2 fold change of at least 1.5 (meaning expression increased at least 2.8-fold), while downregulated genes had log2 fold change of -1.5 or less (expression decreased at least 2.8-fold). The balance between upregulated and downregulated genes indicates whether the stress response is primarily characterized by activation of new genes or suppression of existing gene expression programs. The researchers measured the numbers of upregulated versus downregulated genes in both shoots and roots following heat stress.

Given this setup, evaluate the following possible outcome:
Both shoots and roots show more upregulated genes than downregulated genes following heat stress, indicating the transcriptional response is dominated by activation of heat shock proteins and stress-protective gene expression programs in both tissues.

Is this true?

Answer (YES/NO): YES